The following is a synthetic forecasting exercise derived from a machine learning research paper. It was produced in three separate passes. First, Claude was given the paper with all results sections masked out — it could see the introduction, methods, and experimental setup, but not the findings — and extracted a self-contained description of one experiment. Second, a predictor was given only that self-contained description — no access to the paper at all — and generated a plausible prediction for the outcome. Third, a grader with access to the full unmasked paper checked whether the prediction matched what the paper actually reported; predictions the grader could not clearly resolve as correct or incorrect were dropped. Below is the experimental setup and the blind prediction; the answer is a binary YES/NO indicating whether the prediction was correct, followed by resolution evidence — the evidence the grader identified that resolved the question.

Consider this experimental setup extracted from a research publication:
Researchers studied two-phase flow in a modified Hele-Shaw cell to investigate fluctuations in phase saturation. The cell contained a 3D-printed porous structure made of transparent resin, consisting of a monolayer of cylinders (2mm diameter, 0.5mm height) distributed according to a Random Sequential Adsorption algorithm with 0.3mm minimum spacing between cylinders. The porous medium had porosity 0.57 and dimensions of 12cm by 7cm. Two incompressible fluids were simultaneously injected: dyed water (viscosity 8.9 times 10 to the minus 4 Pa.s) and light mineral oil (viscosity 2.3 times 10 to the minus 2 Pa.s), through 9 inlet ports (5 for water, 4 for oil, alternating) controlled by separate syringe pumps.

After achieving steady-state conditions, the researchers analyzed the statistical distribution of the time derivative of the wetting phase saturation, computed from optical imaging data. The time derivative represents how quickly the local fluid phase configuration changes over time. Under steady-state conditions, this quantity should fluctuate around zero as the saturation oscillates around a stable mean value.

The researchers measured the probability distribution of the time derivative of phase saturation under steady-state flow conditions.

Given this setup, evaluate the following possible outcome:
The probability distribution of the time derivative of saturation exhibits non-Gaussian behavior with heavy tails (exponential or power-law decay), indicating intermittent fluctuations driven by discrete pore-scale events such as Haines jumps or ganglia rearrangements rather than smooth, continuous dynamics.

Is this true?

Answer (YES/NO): NO